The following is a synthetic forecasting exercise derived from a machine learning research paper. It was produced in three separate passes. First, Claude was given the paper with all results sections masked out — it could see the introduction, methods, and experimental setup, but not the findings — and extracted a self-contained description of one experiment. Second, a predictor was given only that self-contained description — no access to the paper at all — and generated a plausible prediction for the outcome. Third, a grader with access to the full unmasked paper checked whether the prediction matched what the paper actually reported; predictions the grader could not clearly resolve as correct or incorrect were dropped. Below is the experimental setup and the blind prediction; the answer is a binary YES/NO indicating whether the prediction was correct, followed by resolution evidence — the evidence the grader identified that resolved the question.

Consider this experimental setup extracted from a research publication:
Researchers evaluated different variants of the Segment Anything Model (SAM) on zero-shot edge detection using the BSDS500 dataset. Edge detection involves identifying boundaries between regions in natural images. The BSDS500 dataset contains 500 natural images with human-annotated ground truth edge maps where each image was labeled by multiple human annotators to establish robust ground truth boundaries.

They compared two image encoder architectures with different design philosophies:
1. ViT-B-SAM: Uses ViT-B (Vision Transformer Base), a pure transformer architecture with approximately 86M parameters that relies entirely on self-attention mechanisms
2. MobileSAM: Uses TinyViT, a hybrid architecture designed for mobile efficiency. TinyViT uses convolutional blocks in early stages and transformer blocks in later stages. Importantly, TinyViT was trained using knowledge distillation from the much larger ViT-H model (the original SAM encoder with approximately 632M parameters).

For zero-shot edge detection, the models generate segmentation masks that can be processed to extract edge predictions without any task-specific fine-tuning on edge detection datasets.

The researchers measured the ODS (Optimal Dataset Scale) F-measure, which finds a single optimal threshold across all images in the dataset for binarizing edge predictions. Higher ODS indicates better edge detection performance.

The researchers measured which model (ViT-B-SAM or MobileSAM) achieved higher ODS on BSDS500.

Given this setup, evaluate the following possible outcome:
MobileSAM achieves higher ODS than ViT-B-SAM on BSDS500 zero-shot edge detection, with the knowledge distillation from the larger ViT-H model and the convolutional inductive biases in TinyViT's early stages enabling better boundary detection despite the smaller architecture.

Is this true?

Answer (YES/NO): YES